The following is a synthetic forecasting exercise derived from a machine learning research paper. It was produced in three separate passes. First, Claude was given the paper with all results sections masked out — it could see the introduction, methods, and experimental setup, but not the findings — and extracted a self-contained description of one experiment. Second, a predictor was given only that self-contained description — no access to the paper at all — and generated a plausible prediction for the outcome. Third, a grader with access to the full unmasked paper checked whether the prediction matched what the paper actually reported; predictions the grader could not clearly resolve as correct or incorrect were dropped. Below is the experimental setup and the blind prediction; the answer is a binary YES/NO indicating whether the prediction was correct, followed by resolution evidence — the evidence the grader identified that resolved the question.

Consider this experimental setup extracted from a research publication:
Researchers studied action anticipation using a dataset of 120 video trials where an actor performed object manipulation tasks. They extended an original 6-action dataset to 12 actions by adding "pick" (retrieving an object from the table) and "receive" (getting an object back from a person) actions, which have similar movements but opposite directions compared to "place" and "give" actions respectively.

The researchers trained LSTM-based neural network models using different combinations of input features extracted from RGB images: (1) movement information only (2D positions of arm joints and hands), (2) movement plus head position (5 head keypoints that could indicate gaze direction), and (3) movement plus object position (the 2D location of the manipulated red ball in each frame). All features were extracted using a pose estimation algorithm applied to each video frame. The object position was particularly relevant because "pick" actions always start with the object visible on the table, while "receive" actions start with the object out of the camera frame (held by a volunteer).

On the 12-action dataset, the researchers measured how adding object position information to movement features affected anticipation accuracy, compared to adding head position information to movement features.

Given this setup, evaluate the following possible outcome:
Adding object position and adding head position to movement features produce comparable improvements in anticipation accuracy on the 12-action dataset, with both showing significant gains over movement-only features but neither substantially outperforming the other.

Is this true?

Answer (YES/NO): NO